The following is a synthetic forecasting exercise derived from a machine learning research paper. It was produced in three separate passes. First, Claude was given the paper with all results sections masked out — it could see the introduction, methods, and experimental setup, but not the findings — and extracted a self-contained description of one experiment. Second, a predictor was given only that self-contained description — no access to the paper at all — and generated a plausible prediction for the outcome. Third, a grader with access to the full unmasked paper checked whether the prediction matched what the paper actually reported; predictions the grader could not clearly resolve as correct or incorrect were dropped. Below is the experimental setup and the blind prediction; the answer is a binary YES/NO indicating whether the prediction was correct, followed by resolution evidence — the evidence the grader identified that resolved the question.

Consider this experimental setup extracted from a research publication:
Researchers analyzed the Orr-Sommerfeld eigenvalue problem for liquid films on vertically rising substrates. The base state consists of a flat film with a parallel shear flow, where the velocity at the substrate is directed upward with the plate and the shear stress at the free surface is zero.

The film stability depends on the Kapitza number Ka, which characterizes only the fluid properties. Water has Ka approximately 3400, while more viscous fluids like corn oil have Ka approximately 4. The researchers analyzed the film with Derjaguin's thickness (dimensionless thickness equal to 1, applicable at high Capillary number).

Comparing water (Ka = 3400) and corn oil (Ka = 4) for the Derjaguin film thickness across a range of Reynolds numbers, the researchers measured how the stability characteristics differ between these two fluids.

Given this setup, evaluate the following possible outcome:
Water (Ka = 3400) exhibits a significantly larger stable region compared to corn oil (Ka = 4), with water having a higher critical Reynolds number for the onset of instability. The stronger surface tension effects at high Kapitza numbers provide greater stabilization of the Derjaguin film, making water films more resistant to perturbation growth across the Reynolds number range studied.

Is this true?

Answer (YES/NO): NO